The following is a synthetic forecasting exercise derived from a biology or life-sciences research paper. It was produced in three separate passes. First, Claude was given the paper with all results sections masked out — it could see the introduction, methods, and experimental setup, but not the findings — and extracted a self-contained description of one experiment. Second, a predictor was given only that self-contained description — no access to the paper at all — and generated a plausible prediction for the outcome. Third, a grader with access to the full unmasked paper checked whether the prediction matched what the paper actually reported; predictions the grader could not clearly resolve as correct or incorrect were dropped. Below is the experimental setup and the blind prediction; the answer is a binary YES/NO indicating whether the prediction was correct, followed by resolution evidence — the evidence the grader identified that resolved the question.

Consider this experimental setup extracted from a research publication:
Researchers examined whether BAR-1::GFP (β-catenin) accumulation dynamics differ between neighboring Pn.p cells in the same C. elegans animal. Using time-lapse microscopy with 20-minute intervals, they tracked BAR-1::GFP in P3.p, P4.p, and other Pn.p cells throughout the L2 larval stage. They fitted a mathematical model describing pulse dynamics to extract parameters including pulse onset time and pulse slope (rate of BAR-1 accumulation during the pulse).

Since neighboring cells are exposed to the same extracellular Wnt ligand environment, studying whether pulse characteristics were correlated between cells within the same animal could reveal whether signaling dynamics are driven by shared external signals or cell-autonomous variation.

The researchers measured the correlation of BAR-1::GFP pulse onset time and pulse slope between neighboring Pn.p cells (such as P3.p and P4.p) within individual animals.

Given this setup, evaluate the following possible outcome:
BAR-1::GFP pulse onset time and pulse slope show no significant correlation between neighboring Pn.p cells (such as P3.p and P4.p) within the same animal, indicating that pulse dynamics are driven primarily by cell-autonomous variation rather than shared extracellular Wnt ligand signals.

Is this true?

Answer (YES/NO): NO